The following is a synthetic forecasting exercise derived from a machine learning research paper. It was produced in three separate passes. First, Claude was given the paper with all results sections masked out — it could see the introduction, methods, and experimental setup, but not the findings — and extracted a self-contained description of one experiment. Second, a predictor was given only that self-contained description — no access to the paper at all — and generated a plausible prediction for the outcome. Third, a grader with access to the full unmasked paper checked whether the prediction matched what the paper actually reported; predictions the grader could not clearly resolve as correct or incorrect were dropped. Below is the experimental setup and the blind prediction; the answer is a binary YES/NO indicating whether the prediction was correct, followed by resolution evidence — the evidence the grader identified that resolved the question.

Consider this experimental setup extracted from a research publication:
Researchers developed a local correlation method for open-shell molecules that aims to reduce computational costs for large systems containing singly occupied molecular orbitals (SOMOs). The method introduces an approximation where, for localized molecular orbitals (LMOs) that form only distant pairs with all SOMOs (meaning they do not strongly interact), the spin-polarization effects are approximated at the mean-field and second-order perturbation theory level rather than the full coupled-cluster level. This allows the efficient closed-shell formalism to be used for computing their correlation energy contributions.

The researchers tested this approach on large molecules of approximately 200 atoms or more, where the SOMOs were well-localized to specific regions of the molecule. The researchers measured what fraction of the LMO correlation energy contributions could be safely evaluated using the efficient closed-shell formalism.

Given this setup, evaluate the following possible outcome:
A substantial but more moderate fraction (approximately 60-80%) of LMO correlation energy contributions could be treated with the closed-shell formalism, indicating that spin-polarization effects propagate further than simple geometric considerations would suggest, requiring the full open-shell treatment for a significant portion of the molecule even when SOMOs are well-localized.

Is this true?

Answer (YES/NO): NO